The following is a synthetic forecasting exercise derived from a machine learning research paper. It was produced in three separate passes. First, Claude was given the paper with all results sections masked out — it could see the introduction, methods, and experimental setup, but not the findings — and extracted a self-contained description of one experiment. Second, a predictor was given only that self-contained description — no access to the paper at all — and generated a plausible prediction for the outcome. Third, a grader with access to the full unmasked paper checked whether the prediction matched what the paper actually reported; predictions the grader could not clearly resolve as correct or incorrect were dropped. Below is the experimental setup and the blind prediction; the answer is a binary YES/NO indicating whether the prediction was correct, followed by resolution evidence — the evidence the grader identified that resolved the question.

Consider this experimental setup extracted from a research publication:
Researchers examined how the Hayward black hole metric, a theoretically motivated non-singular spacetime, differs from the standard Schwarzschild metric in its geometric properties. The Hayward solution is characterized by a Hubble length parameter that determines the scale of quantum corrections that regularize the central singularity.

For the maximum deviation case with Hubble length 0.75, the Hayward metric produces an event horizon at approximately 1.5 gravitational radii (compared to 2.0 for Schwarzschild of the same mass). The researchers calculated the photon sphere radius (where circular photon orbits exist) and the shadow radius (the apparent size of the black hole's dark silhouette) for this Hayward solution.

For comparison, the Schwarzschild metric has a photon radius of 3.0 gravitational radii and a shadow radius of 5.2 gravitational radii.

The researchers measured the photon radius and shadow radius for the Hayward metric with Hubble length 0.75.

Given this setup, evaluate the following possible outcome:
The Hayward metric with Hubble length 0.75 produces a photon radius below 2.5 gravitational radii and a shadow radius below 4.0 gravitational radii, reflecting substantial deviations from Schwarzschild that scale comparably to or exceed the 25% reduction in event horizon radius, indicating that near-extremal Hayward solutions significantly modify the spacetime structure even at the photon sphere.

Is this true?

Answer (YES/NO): NO